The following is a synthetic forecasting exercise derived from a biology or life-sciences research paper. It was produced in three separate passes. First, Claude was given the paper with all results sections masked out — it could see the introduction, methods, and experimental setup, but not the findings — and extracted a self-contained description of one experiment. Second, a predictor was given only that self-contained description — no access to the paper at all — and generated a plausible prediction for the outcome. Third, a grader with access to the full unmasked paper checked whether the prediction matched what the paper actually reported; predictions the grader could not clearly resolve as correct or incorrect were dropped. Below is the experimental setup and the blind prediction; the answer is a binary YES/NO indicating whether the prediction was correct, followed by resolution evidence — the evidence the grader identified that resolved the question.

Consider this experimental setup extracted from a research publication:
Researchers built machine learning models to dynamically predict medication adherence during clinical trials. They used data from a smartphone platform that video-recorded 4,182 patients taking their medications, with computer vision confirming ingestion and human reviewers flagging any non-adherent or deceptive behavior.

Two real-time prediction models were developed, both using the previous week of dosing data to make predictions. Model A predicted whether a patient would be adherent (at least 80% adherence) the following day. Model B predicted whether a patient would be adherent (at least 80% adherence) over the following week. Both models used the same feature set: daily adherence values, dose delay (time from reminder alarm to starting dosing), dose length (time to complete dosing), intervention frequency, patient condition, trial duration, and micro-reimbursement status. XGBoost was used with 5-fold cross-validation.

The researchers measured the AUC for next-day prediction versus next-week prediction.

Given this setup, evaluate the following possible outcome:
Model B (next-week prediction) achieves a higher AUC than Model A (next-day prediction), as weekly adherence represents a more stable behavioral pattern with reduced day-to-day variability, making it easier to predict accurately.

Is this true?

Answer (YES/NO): YES